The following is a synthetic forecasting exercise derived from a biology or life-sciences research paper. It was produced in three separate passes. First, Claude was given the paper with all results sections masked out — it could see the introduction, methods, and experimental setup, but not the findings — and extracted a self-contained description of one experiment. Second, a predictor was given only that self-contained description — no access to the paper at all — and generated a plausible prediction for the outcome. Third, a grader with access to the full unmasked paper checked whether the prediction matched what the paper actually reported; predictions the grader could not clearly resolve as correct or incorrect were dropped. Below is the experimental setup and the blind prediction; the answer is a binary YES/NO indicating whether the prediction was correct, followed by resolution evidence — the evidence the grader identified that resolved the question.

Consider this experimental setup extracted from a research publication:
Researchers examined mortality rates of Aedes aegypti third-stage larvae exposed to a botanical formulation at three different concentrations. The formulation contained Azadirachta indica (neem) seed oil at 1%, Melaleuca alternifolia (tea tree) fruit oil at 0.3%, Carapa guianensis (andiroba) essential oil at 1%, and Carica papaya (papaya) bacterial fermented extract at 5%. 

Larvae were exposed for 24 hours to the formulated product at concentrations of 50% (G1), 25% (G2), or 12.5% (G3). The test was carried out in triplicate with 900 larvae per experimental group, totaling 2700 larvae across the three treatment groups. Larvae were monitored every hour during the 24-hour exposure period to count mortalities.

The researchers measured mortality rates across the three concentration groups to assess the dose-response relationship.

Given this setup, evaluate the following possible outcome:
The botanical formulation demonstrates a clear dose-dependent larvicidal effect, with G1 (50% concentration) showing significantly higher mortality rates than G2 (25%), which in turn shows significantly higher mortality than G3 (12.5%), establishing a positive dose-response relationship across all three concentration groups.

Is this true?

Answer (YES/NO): NO